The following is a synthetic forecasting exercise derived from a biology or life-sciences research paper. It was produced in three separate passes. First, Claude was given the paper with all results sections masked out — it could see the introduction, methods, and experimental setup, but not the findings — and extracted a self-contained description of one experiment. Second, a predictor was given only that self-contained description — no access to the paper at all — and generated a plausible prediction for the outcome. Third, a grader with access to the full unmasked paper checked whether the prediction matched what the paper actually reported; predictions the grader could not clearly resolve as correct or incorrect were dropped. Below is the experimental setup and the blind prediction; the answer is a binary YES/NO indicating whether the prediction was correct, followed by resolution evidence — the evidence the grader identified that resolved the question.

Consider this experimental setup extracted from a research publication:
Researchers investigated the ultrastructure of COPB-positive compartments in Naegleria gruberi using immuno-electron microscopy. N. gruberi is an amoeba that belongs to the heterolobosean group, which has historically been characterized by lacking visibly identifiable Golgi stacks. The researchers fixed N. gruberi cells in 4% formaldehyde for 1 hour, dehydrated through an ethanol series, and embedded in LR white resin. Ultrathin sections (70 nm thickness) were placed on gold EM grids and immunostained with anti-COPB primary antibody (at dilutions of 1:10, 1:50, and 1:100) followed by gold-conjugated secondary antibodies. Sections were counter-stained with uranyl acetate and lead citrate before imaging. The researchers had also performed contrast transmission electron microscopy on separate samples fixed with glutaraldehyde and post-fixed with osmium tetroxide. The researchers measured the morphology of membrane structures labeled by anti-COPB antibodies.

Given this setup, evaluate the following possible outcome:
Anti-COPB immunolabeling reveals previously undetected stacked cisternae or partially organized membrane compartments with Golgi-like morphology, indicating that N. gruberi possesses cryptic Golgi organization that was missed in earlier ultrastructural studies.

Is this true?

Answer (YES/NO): NO